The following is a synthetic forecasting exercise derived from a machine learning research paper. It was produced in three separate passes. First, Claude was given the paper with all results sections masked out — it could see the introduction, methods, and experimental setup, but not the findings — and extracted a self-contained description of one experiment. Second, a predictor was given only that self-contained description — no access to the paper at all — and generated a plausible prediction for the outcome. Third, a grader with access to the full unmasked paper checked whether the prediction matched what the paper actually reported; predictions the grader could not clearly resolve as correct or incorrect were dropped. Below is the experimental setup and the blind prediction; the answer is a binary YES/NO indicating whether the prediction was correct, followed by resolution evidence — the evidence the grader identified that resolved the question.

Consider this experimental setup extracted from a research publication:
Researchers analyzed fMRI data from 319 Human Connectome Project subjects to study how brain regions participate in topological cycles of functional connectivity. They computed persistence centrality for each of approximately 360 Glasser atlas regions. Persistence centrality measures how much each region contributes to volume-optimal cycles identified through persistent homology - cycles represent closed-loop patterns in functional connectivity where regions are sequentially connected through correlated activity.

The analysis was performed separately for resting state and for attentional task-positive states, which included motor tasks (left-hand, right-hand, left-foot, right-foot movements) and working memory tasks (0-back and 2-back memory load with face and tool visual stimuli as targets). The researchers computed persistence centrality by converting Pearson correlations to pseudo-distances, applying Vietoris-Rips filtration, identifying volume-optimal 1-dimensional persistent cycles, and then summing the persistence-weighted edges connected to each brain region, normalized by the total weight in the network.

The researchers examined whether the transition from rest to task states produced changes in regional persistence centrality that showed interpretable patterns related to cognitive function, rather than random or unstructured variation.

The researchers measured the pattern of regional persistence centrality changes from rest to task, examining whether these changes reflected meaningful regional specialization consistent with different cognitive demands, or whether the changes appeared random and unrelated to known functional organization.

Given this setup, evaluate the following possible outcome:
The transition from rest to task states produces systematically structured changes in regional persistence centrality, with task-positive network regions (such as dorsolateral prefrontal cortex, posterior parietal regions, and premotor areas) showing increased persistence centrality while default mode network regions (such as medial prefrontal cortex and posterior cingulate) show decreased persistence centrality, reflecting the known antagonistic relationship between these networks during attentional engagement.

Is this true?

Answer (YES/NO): NO